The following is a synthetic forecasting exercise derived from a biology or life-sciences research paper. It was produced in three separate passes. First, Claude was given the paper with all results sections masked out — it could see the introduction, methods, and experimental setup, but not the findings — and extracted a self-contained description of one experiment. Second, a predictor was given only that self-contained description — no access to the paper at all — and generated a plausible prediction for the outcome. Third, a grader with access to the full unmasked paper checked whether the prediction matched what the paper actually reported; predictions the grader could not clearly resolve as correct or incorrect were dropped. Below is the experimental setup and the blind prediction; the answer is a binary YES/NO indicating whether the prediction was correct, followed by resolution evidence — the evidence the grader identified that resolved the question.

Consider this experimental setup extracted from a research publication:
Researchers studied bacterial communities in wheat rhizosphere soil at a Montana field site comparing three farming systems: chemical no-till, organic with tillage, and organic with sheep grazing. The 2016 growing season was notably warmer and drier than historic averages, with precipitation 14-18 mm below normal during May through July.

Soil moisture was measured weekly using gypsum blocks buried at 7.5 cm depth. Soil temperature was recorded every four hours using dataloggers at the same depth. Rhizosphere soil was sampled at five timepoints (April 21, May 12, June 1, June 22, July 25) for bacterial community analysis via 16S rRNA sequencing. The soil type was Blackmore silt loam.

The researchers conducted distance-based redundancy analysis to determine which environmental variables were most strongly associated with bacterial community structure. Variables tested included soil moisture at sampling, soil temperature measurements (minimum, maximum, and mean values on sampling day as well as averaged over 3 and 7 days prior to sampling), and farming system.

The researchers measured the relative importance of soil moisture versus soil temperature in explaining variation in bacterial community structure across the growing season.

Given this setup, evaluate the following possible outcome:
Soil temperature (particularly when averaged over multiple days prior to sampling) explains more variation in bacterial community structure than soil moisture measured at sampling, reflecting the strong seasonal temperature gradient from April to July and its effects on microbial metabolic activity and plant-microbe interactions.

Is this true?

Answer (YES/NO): NO